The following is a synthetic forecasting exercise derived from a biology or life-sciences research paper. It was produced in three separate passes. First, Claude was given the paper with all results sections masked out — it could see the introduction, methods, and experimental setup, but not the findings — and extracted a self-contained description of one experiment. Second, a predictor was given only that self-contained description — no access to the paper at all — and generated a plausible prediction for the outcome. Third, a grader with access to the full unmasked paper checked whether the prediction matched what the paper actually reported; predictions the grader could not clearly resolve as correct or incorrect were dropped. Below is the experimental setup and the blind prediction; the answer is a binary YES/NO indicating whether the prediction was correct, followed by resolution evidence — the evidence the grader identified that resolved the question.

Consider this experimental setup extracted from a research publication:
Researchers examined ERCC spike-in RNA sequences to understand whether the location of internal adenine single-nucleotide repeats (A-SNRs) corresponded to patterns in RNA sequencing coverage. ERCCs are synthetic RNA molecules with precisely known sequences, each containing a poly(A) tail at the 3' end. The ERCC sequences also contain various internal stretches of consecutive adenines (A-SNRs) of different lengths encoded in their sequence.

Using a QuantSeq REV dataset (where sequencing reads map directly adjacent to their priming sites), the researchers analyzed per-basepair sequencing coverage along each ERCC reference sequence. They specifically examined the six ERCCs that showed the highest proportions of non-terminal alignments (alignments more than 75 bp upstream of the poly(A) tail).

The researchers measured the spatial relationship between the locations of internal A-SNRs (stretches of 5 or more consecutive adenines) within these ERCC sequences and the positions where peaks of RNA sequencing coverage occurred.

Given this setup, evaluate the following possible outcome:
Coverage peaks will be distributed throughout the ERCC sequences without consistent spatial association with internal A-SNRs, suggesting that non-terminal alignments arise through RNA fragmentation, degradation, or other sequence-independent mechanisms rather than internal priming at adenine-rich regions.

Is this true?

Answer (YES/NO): NO